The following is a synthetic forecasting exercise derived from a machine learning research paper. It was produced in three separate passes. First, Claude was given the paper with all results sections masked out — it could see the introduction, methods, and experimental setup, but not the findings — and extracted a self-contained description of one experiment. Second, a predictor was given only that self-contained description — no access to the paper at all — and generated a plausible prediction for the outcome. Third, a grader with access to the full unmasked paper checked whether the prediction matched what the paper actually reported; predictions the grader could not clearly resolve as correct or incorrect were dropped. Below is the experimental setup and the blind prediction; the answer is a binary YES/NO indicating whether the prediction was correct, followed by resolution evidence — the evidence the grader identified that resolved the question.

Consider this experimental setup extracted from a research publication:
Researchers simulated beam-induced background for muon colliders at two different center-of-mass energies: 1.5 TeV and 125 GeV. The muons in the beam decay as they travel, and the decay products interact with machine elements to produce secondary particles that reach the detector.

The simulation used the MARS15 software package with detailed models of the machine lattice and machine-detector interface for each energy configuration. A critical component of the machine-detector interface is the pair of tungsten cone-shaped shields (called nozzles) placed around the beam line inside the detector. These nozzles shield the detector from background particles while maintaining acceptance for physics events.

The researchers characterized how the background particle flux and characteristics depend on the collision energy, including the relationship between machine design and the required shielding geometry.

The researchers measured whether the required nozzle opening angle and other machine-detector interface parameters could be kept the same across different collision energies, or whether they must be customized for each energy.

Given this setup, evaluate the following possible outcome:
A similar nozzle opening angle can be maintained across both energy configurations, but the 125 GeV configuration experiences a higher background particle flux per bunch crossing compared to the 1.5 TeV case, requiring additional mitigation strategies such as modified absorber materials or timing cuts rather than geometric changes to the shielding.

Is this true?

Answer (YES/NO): NO